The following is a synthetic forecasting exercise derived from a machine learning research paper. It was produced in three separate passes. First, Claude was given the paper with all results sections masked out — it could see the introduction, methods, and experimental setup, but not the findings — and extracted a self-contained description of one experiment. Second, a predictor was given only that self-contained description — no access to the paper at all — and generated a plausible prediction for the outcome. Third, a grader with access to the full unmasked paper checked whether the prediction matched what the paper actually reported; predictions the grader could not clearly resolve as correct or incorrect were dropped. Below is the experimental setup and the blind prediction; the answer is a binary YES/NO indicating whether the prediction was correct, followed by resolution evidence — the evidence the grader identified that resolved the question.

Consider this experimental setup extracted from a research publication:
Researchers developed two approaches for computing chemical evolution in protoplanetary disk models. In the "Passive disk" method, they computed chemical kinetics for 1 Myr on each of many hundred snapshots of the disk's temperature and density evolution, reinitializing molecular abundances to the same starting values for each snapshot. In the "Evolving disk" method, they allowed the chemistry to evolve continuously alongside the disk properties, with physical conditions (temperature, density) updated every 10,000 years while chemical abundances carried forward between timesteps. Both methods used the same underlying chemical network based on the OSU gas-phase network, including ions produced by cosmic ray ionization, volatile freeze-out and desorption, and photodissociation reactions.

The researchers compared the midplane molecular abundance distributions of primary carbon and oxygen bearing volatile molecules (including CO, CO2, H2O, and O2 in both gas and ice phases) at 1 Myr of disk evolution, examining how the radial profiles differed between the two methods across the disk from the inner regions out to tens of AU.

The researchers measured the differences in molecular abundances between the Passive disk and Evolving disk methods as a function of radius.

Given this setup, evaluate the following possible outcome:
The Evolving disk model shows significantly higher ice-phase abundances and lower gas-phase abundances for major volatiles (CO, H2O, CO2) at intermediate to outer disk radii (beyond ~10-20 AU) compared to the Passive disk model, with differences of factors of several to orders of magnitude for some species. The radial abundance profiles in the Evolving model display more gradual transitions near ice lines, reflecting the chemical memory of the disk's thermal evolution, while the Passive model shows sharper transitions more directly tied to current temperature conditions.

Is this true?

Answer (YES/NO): NO